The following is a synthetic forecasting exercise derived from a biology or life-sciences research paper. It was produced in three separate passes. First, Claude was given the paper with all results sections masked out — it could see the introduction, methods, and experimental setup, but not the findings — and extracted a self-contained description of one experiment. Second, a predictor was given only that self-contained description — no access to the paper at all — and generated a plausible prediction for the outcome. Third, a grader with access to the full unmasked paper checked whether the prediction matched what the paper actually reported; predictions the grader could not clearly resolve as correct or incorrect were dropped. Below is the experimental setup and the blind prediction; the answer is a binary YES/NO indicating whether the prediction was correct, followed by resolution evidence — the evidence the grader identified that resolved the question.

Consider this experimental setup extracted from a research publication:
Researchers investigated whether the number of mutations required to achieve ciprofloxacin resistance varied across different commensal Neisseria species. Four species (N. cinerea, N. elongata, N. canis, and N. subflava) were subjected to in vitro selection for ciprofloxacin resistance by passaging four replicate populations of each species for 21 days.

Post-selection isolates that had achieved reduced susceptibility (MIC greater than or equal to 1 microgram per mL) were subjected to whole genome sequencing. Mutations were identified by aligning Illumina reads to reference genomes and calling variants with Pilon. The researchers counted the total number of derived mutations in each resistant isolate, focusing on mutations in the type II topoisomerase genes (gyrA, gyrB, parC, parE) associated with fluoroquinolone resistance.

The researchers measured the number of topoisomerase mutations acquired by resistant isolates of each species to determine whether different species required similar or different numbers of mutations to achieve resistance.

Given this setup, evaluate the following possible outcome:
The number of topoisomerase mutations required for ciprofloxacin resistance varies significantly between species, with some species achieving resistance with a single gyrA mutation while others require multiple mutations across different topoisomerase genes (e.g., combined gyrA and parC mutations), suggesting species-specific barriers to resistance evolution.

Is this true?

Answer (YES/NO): NO